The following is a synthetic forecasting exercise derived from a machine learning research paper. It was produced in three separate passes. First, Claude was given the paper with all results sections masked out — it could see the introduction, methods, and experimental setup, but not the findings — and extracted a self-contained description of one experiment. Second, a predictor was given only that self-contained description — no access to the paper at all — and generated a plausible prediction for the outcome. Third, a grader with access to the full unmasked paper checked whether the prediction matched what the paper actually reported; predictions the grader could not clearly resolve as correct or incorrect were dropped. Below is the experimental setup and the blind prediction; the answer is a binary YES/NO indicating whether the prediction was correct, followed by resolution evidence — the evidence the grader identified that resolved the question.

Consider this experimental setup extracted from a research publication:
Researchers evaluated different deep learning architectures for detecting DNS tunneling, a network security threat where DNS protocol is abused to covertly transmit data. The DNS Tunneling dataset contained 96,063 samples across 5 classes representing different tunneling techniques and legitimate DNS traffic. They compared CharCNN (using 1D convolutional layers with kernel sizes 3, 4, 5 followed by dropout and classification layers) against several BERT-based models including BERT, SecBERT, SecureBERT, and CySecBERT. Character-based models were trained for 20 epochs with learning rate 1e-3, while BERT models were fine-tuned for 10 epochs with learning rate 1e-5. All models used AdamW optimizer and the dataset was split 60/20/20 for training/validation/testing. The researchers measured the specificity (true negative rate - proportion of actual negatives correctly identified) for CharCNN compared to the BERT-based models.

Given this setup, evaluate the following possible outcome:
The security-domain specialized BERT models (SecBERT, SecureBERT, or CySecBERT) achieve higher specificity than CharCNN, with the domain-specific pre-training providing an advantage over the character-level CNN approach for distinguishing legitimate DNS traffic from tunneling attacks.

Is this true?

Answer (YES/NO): NO